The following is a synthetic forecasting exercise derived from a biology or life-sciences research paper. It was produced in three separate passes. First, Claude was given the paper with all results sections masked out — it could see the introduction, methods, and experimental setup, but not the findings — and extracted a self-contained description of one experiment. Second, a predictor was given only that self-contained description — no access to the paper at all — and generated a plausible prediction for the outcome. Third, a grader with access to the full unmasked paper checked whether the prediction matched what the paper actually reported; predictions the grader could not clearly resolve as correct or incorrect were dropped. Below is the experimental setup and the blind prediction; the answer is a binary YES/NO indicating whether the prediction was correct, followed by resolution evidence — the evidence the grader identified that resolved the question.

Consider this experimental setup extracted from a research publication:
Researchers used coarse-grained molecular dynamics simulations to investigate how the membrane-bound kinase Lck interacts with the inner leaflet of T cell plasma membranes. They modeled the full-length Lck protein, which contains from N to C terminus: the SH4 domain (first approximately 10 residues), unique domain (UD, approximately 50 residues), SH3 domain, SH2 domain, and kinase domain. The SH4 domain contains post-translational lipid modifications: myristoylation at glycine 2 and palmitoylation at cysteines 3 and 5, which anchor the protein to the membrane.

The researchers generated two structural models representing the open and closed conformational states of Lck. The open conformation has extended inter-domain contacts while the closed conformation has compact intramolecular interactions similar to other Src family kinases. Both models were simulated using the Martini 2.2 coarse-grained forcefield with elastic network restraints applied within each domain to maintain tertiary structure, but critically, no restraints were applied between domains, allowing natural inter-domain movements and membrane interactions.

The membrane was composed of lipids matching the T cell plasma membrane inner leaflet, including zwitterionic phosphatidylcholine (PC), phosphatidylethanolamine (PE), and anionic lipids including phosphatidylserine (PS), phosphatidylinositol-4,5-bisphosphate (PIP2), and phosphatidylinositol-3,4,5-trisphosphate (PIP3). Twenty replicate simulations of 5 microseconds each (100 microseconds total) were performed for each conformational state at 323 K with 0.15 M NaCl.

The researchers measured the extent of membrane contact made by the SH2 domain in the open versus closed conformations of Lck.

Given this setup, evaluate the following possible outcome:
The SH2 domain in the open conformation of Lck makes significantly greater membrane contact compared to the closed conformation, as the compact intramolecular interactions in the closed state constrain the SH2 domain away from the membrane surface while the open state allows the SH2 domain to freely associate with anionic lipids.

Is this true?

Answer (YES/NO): NO